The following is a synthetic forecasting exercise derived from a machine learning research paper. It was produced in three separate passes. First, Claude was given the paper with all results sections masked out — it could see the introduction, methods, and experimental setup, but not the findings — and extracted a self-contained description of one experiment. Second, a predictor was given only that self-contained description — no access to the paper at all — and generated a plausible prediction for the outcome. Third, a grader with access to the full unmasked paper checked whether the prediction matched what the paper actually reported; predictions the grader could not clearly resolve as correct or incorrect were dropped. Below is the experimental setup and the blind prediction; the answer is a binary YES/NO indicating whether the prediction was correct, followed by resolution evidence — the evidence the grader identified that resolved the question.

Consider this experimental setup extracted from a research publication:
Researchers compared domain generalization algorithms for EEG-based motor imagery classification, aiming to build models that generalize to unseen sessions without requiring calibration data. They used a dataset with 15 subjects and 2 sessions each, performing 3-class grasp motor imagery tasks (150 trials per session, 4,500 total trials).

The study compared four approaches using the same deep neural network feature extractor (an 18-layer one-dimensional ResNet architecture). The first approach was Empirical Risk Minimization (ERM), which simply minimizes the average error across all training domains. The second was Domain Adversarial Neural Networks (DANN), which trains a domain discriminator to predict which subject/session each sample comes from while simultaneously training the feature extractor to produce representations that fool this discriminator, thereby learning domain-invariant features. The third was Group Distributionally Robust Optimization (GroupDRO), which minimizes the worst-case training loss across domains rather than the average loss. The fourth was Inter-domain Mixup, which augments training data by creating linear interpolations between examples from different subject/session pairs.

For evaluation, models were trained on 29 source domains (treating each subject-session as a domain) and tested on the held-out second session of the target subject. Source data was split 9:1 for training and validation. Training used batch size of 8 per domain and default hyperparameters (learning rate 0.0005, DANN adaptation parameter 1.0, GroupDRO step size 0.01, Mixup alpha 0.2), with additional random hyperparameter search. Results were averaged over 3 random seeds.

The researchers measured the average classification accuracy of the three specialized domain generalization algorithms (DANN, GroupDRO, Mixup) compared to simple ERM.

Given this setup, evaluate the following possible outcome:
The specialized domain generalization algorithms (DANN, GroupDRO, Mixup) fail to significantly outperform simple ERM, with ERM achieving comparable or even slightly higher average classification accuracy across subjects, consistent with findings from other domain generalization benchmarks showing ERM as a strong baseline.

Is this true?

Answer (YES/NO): YES